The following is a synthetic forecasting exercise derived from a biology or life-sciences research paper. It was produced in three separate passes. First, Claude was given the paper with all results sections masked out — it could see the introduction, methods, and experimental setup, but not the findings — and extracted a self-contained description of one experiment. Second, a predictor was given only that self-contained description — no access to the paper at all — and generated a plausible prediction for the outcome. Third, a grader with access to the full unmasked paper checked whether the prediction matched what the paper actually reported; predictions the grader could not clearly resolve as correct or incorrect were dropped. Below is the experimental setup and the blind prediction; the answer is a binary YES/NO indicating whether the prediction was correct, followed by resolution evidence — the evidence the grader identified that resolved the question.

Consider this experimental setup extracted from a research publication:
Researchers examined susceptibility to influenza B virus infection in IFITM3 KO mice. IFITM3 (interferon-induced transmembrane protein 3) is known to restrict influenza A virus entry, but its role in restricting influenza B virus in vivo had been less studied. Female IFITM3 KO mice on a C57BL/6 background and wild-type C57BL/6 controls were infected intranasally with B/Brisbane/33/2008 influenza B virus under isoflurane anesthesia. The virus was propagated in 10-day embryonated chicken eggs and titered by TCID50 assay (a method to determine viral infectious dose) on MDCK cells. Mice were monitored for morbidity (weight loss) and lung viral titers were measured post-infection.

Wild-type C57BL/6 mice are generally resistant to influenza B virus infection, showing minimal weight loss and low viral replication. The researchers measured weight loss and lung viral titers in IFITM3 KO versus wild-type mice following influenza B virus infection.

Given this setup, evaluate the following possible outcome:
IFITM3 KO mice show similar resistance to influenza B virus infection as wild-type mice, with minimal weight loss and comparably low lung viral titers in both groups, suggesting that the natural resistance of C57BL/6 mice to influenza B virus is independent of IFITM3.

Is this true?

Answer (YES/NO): NO